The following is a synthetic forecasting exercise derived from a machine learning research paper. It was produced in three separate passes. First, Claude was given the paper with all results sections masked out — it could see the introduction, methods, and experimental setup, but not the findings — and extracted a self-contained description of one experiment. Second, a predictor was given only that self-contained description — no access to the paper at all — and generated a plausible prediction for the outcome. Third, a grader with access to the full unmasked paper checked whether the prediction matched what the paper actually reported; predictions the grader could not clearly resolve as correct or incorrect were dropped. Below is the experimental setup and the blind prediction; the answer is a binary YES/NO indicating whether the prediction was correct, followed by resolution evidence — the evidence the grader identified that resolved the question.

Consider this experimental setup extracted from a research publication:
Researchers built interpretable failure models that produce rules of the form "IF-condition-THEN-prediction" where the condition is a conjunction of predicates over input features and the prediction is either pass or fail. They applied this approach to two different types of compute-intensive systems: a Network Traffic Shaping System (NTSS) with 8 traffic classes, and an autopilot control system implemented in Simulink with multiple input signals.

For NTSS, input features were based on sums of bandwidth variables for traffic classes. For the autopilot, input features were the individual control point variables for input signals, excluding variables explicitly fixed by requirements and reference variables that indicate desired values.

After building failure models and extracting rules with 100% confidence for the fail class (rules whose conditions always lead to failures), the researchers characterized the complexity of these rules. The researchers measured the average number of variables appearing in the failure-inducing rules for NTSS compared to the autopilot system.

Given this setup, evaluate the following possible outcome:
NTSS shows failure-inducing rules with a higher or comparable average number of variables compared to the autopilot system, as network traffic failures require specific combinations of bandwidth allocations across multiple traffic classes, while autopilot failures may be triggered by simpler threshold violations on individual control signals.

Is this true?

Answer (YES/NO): NO